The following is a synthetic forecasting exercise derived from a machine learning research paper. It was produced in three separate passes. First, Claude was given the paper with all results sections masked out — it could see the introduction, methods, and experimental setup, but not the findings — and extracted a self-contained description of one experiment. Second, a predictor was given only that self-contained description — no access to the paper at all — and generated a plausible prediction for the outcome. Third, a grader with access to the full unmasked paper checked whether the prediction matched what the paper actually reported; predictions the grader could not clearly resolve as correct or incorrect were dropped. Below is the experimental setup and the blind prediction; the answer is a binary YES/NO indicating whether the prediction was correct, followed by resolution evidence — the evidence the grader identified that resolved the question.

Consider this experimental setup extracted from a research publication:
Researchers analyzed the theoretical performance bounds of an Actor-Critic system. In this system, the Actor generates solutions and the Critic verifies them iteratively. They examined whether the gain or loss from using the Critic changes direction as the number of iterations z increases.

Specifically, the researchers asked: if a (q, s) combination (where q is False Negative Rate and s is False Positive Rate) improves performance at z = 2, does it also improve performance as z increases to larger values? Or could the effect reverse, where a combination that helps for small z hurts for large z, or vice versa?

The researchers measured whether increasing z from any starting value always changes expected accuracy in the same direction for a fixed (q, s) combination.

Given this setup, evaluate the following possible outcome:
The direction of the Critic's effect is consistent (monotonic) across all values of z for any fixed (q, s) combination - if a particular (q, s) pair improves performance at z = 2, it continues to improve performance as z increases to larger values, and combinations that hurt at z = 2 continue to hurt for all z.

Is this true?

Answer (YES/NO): YES